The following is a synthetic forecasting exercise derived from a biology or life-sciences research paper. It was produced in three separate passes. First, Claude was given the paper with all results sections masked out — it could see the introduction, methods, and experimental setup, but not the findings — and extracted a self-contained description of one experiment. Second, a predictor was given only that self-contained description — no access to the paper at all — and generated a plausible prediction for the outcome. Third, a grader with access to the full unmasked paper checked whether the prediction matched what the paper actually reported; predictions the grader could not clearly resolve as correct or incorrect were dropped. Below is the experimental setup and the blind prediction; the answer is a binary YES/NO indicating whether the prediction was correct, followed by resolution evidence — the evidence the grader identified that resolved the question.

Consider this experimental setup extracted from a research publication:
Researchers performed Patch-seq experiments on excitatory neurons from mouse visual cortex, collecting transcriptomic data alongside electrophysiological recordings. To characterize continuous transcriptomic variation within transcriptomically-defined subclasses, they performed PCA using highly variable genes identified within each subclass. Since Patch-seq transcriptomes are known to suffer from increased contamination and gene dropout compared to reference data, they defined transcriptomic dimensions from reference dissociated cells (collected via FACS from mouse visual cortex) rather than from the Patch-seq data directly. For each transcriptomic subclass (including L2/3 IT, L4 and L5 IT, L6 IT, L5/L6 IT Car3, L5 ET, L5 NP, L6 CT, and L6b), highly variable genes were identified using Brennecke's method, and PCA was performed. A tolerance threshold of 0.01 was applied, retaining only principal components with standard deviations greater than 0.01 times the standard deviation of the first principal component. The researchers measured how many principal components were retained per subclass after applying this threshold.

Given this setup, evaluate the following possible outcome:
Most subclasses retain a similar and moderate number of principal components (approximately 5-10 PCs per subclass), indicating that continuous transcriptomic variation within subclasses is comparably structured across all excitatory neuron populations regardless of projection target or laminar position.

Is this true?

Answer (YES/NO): NO